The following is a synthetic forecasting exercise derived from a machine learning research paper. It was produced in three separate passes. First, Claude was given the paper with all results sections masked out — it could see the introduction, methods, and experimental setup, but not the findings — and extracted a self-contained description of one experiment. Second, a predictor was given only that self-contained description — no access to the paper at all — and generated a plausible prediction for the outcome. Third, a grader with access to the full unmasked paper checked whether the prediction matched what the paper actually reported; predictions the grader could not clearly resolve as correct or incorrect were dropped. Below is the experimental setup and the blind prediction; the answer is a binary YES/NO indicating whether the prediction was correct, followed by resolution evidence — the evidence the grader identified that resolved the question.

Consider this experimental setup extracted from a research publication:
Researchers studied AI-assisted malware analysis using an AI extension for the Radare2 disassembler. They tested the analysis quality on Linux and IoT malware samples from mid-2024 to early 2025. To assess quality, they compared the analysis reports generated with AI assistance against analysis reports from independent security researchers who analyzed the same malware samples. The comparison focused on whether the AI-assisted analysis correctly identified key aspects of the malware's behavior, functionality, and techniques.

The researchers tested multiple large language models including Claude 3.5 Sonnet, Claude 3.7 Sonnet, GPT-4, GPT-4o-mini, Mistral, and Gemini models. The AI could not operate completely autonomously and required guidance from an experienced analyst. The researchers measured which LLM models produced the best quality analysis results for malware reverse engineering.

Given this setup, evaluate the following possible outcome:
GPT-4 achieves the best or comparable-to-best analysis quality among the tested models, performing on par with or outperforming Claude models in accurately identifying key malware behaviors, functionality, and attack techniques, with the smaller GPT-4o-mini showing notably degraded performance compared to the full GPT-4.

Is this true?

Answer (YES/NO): NO